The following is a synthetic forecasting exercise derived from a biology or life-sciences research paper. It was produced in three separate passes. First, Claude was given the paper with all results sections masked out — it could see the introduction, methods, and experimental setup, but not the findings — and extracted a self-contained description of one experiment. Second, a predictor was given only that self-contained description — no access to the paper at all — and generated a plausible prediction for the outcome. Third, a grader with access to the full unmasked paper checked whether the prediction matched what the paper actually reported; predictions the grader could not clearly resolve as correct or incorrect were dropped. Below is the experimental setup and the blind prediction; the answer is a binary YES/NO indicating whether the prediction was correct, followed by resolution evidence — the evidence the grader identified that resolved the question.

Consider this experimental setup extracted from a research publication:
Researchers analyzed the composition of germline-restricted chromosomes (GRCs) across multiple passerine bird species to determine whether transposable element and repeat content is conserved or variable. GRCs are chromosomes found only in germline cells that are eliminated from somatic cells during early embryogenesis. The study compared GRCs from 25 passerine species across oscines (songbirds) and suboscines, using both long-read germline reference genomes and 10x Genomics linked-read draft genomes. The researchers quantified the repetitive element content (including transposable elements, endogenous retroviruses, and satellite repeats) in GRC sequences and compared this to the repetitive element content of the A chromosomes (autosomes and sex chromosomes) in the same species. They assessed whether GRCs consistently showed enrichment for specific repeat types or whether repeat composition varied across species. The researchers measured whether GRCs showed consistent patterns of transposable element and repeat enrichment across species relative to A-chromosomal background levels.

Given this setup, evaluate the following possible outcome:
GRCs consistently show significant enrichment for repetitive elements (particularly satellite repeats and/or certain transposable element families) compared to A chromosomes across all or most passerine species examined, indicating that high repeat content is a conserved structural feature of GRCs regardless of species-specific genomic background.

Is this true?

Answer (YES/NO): NO